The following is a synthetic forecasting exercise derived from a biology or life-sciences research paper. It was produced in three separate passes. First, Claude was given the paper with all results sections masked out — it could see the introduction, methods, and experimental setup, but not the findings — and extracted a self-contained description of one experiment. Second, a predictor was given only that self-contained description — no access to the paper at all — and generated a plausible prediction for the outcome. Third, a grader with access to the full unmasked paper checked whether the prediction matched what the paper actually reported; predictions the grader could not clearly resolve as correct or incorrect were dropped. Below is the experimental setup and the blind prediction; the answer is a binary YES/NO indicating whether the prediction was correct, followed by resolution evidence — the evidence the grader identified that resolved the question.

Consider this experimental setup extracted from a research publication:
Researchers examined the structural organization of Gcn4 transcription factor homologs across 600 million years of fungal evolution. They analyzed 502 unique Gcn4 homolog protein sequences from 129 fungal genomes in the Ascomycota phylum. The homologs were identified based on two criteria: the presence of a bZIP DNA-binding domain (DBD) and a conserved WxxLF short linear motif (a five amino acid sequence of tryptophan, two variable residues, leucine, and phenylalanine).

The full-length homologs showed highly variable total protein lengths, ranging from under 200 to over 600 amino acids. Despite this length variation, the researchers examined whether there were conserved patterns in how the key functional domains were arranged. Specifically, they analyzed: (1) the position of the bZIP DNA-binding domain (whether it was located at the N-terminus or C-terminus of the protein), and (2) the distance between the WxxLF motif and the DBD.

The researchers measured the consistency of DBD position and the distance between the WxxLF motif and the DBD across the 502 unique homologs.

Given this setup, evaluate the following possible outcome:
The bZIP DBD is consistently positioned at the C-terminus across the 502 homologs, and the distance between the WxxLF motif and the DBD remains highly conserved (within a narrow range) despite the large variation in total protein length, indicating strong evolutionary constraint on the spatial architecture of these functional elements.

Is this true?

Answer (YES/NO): YES